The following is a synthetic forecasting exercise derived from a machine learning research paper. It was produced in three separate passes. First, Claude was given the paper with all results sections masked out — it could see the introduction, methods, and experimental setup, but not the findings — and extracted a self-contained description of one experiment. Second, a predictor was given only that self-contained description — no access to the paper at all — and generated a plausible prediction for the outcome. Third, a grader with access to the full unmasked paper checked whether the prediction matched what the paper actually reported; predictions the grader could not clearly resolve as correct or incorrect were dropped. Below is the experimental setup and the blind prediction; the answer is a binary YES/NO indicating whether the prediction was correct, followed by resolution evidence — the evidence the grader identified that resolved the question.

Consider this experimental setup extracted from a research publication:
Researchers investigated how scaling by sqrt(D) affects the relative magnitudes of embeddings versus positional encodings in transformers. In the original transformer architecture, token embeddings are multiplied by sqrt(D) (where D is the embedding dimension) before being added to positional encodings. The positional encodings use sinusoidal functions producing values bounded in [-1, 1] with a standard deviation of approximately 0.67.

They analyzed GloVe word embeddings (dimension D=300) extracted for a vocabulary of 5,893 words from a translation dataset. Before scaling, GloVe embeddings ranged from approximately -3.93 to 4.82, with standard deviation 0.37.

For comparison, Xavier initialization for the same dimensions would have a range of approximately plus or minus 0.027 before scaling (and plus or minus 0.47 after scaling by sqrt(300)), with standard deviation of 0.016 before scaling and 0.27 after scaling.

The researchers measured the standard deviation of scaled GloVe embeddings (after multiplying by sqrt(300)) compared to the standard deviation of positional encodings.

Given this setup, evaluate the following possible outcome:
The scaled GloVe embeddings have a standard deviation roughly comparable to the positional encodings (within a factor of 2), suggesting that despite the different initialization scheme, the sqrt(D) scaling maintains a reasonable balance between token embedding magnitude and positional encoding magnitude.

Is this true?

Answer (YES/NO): NO